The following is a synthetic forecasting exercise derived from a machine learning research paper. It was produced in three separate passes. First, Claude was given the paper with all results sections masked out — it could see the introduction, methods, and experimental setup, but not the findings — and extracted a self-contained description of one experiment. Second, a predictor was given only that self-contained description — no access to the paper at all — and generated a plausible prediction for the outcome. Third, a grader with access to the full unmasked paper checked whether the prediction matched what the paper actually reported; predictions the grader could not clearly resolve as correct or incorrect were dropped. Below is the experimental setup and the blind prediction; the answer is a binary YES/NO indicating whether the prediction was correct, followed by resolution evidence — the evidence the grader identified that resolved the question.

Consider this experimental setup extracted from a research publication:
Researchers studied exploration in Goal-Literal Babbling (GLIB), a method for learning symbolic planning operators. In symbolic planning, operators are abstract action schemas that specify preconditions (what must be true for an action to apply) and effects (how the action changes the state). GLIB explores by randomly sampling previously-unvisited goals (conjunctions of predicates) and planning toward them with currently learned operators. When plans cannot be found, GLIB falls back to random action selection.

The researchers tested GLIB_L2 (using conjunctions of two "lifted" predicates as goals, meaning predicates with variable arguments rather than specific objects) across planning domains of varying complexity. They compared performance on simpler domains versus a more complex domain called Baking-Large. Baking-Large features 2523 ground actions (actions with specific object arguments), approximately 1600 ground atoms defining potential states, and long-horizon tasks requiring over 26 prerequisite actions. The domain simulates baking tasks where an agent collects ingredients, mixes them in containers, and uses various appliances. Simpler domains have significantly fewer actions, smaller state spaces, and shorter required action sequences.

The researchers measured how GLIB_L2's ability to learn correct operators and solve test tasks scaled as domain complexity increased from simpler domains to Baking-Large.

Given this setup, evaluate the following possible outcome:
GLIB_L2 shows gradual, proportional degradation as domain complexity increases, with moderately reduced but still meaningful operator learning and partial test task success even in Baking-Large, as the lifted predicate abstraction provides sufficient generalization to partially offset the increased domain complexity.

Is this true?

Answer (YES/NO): NO